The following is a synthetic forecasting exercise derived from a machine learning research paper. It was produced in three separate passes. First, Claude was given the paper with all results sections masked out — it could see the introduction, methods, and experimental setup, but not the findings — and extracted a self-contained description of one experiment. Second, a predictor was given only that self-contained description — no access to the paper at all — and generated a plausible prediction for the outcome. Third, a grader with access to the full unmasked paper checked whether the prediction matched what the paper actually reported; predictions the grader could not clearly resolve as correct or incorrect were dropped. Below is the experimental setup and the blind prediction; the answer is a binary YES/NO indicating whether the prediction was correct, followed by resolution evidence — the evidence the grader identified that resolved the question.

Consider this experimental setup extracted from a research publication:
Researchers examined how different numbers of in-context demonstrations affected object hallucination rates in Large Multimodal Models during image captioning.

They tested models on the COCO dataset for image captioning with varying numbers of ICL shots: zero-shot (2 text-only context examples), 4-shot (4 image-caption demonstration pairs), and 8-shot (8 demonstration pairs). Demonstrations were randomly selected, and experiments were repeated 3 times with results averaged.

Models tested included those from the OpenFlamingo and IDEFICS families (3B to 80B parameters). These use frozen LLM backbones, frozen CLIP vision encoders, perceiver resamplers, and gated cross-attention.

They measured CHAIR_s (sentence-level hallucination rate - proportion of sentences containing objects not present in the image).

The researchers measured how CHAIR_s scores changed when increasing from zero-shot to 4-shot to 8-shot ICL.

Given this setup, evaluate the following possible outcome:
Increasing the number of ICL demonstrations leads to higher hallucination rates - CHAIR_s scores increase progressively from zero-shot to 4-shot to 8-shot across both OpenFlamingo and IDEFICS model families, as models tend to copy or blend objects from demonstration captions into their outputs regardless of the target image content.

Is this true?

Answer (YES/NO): NO